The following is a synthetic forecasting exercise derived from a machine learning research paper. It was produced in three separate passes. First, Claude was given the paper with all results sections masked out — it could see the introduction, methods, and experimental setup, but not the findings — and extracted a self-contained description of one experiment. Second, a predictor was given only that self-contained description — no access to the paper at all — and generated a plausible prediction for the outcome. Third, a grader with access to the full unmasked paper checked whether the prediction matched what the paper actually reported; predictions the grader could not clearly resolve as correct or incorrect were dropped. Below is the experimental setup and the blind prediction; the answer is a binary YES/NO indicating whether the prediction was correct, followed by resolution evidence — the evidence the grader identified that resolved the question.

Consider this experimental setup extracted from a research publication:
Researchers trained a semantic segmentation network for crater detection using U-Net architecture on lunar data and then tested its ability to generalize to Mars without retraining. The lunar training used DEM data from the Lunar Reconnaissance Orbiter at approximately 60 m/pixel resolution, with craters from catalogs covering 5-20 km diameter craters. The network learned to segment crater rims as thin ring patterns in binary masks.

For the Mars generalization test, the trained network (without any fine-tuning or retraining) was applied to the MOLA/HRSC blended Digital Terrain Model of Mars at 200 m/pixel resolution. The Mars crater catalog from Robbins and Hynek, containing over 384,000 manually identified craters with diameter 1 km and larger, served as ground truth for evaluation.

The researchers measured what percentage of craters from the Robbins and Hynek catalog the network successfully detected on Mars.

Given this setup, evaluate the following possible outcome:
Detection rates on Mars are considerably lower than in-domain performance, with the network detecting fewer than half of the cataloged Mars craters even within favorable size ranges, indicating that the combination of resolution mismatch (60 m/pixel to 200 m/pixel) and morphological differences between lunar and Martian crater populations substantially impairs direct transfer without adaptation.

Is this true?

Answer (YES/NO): NO